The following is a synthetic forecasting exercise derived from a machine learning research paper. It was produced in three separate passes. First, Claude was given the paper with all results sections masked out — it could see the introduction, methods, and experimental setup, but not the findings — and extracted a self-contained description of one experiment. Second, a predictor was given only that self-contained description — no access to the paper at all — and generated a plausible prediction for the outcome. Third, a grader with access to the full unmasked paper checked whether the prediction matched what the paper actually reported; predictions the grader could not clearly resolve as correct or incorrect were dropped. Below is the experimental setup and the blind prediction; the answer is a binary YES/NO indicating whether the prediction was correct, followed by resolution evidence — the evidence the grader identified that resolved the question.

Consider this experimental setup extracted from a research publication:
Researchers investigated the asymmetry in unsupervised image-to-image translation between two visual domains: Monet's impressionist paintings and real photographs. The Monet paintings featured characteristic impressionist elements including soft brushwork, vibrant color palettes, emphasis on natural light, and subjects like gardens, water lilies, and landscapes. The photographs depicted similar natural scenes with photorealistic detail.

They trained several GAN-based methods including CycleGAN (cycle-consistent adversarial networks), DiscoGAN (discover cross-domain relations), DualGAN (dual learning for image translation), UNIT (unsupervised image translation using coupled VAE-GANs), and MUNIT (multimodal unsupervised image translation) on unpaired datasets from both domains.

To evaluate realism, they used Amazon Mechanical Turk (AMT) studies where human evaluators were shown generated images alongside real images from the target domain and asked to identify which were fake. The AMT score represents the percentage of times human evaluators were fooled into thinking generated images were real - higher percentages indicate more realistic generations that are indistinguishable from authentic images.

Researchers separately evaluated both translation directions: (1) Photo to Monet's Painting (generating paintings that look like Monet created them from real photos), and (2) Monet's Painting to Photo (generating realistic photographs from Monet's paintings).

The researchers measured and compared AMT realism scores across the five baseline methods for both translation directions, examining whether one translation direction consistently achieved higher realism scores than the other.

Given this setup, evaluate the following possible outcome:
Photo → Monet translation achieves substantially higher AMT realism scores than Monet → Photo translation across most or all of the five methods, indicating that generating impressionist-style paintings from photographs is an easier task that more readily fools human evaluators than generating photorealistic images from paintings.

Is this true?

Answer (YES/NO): YES